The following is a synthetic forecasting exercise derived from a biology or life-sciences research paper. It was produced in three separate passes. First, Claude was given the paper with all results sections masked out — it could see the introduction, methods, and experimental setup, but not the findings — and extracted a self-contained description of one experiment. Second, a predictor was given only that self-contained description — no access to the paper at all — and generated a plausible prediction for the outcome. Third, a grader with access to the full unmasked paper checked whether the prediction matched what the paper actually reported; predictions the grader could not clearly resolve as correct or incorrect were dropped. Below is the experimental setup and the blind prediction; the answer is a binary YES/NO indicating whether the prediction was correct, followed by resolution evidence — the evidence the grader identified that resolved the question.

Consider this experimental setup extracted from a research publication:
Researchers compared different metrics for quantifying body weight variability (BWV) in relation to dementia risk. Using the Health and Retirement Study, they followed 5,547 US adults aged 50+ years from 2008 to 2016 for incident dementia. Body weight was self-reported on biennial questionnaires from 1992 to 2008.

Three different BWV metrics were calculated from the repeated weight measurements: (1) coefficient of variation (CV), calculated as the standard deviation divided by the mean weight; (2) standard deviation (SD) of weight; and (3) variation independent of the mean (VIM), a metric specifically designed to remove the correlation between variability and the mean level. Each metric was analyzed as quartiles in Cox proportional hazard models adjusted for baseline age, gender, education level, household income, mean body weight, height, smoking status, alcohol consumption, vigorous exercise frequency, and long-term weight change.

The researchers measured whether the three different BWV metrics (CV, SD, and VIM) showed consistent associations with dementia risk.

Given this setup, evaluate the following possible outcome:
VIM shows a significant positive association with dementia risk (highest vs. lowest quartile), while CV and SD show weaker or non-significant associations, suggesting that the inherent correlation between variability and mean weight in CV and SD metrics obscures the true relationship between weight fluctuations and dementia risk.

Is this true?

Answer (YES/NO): NO